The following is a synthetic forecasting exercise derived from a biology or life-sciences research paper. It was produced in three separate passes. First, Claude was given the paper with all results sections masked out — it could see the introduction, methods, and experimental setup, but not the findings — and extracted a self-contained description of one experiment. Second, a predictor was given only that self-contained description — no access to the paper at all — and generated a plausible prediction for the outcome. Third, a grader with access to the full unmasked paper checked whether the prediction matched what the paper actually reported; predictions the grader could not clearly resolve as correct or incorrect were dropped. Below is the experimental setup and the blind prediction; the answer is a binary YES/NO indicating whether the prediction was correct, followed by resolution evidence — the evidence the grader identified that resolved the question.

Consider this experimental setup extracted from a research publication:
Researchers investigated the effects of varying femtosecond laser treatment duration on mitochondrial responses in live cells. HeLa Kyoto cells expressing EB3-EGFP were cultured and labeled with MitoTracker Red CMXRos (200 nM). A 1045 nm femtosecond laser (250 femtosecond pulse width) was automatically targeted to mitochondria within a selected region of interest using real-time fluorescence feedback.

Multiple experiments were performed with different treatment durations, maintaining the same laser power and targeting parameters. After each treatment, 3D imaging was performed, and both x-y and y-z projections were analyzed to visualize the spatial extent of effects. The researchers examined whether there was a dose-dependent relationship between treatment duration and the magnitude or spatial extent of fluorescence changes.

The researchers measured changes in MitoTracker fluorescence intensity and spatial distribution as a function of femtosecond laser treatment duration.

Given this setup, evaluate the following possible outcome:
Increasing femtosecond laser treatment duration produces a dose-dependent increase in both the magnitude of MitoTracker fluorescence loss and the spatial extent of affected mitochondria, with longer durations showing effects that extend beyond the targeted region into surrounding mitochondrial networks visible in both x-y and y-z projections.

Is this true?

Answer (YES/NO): NO